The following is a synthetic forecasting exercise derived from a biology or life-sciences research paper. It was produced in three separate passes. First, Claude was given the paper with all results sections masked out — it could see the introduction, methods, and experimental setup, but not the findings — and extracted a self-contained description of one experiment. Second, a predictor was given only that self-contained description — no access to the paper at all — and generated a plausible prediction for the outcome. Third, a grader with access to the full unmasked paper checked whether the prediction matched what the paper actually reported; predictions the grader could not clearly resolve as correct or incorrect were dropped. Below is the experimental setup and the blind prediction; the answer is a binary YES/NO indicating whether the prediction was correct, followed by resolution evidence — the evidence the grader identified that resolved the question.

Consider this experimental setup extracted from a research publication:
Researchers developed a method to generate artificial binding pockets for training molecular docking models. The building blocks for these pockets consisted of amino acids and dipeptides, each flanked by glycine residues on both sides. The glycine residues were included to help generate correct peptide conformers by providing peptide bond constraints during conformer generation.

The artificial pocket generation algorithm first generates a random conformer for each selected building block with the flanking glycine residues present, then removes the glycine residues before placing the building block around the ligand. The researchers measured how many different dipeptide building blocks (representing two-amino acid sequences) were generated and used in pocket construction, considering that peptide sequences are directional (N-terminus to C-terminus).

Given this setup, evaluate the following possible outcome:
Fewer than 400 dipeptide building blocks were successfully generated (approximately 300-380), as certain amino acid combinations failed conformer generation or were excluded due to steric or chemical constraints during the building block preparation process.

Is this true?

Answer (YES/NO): NO